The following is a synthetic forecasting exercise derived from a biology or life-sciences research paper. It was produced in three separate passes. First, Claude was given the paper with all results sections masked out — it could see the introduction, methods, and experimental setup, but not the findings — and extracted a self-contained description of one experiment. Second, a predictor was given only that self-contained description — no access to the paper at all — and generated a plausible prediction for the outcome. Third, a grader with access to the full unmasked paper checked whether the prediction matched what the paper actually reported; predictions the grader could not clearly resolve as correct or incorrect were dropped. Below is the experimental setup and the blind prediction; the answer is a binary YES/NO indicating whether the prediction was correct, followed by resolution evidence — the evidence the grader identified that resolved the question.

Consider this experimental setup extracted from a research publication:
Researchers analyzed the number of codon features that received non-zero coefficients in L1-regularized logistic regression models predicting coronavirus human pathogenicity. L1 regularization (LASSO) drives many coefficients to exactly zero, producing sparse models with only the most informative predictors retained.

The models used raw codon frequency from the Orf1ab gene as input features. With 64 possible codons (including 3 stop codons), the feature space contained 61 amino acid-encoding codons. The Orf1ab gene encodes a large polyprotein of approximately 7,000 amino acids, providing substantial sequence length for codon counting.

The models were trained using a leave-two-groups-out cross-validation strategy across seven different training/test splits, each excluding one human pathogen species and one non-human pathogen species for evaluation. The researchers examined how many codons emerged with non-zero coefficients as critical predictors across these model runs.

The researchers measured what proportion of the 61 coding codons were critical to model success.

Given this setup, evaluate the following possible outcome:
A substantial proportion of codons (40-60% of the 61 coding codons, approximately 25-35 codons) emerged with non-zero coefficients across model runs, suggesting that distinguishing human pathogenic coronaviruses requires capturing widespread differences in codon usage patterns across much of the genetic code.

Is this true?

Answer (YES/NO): NO